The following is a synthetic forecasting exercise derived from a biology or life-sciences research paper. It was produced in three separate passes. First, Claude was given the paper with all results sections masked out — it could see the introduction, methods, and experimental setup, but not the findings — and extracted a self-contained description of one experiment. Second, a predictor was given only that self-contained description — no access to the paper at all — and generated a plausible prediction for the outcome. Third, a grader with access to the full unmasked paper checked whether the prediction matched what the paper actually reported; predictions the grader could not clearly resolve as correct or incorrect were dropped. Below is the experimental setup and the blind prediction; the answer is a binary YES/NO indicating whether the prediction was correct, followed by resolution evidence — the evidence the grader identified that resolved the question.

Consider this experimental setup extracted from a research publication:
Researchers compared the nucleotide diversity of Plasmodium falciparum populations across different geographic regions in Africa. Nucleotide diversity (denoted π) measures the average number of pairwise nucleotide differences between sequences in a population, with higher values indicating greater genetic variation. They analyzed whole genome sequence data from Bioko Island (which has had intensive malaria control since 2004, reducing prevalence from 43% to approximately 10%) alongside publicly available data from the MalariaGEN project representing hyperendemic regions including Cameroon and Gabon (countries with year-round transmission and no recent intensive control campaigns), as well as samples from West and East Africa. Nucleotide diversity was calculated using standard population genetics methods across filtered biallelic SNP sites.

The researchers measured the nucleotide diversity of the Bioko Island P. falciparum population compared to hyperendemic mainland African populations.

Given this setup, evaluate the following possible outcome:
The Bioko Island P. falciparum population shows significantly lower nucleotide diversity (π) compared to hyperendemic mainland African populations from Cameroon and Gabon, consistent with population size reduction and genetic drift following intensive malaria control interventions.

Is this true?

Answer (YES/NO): NO